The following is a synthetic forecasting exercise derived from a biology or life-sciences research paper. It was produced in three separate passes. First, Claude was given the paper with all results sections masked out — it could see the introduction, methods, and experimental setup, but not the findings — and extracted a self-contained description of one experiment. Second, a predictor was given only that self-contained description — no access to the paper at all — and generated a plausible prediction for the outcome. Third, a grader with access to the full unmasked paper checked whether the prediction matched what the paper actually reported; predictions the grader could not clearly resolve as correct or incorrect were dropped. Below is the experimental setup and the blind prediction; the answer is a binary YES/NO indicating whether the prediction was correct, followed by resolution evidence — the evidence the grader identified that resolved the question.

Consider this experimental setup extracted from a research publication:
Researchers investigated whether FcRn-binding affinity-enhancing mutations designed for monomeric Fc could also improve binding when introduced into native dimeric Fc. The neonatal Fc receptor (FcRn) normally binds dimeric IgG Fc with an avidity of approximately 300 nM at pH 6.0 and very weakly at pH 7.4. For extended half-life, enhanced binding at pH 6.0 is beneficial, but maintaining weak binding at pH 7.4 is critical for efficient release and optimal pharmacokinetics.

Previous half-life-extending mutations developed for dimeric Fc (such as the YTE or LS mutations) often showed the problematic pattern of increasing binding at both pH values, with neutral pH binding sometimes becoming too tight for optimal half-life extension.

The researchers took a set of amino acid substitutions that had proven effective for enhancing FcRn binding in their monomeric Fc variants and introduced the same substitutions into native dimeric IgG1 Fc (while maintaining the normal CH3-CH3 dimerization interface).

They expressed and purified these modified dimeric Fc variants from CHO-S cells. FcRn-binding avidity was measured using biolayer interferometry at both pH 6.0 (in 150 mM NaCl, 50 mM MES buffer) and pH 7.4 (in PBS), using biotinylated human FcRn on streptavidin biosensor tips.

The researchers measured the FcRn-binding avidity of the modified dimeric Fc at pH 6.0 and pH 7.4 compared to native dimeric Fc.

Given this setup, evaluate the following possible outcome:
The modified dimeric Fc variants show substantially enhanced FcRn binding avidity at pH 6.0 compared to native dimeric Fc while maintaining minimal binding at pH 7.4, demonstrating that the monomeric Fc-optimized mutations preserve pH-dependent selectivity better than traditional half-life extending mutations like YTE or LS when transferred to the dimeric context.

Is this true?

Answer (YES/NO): NO